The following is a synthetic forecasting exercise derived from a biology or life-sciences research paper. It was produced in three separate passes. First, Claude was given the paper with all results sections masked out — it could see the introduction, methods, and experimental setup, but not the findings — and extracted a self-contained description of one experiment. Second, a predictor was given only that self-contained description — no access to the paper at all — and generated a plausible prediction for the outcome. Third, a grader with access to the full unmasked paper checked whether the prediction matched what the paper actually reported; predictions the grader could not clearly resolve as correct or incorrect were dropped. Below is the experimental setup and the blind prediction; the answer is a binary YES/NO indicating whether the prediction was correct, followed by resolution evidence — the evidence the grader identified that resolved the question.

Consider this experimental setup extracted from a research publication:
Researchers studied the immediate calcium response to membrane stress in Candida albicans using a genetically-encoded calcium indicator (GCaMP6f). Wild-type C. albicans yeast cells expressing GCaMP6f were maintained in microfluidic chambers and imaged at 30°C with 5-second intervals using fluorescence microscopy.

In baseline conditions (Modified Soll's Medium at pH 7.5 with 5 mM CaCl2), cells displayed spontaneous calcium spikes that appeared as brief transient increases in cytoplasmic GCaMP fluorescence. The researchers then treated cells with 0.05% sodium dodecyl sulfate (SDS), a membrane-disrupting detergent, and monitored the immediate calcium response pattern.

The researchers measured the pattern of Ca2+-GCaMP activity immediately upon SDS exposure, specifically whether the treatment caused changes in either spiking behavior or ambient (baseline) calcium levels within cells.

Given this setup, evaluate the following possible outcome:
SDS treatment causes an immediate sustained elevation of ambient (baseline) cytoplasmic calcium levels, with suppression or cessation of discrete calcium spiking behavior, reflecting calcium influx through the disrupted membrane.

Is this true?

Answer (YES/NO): NO